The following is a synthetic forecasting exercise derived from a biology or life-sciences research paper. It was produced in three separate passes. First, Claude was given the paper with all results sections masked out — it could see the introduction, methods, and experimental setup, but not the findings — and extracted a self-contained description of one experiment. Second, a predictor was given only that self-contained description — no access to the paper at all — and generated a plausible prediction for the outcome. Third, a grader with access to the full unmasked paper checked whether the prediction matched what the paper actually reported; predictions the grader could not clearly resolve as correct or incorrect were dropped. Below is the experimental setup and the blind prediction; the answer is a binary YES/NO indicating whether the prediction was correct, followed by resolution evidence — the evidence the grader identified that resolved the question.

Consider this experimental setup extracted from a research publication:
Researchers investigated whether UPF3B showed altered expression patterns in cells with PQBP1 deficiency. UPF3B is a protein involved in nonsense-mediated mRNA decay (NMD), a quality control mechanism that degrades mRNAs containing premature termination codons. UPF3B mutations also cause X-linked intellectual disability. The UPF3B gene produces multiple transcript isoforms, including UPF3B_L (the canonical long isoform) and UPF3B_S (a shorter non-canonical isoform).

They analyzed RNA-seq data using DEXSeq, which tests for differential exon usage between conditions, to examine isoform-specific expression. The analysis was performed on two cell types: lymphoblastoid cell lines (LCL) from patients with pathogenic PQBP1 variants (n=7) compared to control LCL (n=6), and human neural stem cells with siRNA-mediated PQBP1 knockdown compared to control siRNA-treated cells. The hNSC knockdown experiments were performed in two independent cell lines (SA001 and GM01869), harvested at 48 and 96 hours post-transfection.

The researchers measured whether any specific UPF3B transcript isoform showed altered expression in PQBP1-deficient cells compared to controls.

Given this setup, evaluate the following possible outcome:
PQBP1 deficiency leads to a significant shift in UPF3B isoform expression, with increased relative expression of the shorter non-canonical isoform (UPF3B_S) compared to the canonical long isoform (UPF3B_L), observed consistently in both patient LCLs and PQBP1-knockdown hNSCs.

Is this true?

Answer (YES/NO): YES